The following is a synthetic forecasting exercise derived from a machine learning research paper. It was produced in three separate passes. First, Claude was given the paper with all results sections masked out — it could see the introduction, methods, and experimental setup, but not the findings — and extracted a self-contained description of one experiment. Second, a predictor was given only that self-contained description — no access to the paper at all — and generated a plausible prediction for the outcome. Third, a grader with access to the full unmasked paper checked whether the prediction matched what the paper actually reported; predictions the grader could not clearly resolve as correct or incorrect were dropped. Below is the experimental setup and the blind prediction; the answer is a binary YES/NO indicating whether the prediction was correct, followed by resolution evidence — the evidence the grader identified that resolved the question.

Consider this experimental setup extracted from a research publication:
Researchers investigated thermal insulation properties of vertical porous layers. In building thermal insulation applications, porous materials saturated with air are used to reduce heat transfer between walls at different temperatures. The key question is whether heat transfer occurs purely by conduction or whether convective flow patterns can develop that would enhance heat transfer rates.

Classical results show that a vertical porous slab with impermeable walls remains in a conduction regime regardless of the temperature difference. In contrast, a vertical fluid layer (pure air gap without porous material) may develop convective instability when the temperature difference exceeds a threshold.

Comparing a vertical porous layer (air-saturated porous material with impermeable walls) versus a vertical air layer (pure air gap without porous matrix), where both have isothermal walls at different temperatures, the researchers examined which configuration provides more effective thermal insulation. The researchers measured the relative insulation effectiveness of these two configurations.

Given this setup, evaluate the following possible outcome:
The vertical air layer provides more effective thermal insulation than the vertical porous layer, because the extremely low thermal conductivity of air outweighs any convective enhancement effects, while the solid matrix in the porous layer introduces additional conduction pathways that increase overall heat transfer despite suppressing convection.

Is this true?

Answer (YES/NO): NO